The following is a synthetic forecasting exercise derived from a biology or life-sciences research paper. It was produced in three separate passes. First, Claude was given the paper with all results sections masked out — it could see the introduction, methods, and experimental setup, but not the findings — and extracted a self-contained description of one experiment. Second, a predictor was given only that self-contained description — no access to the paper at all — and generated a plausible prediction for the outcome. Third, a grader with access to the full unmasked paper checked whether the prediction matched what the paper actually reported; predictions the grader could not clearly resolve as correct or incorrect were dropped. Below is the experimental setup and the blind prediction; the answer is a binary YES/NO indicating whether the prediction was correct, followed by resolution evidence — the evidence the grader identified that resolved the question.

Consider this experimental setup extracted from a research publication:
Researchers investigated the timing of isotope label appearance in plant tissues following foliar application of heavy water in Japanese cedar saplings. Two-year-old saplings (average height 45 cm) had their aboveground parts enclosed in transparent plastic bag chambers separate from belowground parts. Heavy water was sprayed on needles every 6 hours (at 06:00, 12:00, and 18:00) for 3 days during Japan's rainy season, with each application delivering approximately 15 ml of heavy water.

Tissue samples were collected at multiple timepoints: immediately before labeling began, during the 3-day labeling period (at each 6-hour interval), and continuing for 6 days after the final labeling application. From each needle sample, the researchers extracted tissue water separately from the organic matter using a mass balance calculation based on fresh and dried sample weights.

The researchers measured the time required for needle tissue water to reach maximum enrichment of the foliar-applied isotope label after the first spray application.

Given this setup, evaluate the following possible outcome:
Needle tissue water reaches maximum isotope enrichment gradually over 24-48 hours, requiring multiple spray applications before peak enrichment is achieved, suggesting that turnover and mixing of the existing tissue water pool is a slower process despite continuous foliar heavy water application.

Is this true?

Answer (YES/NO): NO